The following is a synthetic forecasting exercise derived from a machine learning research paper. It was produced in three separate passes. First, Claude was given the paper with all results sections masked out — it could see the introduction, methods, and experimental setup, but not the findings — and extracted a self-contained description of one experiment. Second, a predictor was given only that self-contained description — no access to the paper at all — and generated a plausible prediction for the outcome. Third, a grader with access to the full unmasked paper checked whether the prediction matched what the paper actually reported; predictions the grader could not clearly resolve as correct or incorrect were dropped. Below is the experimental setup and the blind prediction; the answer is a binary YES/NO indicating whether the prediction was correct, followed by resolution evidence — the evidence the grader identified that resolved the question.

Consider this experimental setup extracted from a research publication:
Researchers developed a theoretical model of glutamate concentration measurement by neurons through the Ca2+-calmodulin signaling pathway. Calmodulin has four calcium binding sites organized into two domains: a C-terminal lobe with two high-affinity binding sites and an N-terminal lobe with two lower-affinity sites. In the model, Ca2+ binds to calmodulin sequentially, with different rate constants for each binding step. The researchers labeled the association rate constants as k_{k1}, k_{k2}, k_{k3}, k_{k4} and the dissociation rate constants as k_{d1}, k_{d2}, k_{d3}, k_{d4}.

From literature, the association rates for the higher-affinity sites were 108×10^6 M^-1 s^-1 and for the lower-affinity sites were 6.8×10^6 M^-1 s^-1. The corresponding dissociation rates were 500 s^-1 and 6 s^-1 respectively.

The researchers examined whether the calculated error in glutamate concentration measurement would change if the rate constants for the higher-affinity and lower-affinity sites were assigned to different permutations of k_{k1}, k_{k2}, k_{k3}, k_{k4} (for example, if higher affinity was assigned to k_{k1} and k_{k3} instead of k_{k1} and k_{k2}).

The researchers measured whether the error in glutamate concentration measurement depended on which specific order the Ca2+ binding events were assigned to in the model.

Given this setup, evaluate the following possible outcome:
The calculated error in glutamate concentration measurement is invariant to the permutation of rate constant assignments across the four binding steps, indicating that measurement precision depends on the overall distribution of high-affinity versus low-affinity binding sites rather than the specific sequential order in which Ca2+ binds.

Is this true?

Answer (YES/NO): NO